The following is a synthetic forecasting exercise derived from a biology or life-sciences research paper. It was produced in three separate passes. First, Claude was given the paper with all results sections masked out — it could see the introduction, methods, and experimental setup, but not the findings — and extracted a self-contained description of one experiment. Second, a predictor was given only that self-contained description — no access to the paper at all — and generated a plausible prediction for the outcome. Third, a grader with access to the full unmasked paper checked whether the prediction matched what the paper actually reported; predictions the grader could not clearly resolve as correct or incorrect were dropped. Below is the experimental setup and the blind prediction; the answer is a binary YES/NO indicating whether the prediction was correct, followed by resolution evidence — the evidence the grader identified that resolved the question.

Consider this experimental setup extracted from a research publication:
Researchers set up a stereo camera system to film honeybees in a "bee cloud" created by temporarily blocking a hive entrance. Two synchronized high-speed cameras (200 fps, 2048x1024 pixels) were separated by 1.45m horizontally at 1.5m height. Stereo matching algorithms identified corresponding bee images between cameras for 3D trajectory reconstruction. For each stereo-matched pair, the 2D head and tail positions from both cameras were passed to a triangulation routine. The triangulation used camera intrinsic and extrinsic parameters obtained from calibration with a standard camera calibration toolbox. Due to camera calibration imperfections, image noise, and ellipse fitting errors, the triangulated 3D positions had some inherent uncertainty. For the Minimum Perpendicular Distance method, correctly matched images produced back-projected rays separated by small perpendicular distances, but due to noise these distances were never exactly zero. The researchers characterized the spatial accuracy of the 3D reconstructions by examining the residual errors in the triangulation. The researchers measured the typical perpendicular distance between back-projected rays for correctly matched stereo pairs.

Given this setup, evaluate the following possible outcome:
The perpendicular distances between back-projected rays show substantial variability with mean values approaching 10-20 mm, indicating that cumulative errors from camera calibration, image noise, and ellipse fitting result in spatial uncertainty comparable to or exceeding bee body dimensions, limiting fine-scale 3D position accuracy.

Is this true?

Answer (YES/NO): NO